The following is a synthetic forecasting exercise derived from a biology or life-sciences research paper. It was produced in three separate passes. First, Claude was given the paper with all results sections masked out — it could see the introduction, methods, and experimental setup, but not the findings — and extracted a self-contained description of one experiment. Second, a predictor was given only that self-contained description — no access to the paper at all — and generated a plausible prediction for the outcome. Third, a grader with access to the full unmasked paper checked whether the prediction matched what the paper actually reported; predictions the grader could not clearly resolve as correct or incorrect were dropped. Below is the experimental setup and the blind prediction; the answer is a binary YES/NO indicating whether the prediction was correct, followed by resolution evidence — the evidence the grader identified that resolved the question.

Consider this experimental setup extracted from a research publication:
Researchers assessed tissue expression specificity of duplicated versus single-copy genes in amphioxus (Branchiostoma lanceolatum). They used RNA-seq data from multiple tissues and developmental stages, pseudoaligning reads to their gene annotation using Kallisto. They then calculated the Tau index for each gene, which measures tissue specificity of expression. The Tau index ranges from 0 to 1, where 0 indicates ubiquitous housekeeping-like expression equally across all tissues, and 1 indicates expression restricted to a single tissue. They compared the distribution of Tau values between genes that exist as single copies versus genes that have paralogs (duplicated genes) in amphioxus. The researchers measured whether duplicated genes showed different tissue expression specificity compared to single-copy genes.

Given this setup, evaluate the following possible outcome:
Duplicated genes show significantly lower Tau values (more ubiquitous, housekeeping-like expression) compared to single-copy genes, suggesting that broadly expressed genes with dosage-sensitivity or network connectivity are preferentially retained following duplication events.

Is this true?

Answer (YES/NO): NO